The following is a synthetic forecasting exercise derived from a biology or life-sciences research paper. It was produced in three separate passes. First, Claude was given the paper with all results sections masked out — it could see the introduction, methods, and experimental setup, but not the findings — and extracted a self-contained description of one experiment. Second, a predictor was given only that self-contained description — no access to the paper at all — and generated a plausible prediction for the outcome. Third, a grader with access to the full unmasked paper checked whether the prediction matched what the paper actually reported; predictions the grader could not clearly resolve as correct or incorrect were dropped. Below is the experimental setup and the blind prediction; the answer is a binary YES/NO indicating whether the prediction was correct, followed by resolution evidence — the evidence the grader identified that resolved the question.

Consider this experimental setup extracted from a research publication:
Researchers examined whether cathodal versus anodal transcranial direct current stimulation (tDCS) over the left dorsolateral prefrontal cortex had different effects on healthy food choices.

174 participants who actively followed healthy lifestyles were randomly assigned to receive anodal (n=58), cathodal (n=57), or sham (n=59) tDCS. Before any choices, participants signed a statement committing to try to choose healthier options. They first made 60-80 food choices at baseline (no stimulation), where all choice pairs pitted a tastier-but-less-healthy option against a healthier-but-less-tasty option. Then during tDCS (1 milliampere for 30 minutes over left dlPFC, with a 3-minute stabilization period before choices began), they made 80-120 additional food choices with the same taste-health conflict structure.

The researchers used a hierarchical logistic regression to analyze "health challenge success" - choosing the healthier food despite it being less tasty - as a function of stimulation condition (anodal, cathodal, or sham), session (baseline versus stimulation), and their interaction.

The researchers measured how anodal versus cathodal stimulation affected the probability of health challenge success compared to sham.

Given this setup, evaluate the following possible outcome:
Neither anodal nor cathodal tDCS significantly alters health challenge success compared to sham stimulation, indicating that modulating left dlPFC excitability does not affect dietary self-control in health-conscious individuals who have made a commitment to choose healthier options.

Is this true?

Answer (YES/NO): NO